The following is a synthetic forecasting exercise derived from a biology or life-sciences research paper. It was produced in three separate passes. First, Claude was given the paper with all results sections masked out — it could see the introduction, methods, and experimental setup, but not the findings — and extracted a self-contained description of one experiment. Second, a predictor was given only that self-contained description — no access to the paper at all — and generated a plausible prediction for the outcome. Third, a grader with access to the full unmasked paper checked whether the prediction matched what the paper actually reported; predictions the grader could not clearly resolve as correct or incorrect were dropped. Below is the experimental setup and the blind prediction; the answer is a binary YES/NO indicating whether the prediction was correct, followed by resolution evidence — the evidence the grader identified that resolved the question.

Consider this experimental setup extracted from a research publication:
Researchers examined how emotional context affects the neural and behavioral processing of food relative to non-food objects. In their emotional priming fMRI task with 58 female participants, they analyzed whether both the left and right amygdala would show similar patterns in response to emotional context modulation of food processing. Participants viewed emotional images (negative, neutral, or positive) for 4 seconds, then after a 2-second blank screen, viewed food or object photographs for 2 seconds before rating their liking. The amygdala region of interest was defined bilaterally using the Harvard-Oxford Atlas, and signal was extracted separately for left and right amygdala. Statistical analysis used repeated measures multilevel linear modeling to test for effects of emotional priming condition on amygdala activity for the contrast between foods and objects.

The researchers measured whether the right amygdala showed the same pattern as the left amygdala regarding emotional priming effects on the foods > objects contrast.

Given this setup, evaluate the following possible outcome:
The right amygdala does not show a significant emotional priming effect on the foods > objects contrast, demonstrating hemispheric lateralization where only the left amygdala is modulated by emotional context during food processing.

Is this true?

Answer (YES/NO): YES